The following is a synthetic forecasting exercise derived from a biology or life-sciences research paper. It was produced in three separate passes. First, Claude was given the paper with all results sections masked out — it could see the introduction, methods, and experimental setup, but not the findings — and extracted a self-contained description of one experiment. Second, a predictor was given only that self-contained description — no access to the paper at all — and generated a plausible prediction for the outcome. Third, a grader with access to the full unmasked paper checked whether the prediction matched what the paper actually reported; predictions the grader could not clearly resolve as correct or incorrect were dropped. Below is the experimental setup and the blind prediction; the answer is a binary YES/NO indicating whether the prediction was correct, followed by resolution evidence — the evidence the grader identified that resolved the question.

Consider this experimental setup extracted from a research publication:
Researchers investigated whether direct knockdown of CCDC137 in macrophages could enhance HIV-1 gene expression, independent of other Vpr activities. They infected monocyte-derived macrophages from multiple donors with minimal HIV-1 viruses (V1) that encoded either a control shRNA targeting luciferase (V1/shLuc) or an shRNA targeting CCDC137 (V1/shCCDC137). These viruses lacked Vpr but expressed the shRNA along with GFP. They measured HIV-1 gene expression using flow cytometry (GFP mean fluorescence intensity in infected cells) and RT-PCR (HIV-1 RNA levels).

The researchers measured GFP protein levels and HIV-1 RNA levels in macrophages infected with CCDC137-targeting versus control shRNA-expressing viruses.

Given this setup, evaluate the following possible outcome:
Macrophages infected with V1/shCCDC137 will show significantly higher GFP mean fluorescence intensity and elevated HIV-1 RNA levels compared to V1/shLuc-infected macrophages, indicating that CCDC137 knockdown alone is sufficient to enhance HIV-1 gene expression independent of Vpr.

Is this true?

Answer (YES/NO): YES